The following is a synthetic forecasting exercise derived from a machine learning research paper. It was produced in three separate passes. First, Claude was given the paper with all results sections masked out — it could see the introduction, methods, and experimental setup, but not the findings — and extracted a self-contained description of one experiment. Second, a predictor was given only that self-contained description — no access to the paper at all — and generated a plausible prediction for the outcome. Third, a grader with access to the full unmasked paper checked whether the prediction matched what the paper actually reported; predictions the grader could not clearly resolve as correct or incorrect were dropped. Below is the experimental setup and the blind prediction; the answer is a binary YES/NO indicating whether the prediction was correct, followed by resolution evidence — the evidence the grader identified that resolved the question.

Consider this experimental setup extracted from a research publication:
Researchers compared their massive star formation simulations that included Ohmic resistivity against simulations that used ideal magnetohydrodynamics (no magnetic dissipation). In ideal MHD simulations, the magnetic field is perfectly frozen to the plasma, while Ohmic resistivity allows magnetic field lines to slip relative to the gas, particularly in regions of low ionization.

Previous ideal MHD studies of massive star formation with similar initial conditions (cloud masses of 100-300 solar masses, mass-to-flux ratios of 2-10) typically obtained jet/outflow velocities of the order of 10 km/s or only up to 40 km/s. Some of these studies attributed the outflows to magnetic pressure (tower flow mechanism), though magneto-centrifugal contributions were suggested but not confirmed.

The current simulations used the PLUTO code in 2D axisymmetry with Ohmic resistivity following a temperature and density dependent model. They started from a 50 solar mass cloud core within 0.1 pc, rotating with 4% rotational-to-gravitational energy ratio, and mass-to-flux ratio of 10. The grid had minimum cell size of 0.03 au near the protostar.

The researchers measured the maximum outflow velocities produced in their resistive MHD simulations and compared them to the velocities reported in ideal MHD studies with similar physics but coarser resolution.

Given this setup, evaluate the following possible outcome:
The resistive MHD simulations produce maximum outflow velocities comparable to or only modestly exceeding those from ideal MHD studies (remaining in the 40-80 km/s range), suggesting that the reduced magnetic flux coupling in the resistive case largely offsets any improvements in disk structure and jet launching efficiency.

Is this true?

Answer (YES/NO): NO